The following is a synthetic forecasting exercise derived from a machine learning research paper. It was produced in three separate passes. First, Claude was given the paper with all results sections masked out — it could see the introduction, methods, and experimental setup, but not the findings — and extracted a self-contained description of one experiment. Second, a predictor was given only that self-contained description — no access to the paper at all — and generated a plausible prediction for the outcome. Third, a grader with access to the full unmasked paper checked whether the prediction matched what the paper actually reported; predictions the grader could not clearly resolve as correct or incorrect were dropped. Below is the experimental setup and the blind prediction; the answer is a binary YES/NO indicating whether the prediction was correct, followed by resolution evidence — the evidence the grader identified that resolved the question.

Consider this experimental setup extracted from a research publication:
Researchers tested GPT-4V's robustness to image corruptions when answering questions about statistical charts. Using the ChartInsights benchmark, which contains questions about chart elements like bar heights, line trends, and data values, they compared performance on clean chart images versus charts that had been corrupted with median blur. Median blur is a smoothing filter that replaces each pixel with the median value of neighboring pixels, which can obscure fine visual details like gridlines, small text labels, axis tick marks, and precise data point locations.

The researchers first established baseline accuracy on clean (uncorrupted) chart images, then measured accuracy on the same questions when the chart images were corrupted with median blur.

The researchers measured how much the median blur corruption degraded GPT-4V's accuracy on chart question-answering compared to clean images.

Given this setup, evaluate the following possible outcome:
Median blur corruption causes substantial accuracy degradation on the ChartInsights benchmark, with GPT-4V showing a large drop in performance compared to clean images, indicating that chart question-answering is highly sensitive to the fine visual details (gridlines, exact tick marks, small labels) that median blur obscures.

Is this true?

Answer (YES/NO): YES